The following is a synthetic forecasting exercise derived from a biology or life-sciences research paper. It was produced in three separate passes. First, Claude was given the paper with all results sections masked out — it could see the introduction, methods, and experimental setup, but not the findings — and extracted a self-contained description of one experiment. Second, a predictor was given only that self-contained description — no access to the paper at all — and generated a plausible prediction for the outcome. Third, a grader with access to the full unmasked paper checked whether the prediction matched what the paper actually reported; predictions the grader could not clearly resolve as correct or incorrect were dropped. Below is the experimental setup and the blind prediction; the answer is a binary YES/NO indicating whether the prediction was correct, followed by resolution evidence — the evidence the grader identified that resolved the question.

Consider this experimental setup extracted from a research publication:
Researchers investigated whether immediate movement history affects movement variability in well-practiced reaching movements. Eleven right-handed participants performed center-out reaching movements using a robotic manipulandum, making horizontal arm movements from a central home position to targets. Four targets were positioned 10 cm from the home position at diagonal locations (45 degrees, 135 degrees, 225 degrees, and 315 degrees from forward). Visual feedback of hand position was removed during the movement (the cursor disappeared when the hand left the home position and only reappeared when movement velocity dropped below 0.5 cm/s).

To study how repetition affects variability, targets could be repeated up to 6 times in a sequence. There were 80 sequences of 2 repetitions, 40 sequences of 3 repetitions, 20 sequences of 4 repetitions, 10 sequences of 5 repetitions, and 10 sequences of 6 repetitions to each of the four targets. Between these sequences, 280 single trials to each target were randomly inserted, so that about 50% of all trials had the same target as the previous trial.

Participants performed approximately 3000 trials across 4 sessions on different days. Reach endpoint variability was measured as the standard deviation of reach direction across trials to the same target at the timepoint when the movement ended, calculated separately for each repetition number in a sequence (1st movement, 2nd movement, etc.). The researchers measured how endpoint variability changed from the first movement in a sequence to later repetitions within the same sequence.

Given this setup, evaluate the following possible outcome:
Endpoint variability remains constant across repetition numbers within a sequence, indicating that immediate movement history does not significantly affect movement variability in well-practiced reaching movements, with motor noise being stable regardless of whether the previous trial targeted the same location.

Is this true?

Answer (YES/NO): NO